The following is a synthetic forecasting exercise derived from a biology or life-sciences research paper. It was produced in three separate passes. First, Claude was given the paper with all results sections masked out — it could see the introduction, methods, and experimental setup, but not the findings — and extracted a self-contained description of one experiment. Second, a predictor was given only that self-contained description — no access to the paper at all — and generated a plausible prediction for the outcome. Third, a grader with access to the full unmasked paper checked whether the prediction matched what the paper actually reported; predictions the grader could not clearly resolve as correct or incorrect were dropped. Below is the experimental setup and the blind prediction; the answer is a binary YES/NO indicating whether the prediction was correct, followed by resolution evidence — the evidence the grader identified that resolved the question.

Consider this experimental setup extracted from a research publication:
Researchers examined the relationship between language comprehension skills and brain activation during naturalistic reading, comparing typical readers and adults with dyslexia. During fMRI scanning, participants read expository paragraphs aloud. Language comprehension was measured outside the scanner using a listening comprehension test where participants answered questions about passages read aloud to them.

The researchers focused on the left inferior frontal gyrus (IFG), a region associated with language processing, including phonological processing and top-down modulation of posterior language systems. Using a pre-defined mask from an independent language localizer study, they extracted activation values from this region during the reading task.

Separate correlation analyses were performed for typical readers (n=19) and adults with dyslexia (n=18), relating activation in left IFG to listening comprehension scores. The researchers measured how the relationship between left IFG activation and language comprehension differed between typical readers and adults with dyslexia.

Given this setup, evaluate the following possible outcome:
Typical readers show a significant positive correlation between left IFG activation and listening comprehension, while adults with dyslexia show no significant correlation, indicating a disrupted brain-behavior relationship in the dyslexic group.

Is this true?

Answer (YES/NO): NO